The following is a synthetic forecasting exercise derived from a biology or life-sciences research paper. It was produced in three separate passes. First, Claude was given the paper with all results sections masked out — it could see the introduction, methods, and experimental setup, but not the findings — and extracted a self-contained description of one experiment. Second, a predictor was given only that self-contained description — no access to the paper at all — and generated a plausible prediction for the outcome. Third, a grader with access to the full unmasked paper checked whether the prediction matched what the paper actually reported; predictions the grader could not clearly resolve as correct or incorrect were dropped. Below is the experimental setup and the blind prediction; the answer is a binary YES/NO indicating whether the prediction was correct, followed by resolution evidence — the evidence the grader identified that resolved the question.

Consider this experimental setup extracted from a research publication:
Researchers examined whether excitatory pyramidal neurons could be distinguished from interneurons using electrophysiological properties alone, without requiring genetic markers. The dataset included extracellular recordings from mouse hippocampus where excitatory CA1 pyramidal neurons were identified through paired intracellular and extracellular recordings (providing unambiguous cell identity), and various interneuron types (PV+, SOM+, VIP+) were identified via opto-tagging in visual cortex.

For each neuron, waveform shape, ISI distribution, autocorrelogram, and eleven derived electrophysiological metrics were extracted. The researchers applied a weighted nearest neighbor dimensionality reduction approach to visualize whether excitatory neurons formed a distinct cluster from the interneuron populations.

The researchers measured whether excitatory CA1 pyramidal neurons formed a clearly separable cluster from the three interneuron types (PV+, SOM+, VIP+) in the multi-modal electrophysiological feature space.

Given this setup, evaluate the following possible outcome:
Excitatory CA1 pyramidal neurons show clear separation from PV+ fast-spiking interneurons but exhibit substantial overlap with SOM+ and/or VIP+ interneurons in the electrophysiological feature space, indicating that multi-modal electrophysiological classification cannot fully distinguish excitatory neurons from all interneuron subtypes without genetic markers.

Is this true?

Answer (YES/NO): NO